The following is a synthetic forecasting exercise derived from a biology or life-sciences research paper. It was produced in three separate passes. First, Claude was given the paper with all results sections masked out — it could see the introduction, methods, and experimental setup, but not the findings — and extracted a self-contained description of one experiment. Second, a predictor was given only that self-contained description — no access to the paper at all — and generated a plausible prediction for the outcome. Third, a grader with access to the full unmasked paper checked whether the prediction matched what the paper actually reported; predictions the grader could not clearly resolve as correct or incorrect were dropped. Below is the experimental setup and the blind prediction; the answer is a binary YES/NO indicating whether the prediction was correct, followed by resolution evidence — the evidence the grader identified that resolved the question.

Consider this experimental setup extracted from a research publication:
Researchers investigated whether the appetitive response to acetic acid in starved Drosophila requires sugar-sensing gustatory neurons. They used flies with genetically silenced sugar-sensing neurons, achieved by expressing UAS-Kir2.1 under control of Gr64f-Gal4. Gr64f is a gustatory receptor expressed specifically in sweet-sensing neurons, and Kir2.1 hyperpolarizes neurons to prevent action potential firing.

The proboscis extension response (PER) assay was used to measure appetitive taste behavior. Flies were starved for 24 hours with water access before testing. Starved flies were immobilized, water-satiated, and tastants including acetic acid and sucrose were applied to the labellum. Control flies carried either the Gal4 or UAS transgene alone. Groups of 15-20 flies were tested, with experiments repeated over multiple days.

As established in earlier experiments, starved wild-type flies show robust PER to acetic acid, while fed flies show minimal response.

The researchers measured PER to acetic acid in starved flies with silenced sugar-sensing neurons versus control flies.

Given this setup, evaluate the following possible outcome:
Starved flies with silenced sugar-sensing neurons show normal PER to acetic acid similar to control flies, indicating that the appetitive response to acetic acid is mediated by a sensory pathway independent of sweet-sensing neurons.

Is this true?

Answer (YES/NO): NO